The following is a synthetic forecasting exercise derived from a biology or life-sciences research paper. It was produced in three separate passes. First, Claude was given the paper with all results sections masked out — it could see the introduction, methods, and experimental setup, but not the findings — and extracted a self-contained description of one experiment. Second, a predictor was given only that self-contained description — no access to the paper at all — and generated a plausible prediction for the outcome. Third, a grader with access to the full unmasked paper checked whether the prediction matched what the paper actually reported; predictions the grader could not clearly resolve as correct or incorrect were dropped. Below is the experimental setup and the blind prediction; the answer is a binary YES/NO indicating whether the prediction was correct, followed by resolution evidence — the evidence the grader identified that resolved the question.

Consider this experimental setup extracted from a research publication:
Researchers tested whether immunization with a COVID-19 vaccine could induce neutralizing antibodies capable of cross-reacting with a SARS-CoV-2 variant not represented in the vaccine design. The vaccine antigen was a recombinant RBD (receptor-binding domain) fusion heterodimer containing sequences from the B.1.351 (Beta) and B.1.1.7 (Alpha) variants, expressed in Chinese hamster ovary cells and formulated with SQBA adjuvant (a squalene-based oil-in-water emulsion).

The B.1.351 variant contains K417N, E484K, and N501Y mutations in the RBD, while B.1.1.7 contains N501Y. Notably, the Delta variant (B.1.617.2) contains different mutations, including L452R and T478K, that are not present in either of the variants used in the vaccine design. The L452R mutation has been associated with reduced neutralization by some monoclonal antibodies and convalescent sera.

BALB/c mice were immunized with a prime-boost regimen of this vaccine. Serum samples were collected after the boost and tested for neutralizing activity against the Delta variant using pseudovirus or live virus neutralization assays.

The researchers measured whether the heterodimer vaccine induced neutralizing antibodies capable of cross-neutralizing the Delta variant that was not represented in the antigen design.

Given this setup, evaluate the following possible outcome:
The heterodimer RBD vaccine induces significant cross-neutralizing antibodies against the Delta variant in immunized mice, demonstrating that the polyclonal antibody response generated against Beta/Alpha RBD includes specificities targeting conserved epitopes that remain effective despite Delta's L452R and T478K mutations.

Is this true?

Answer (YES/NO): YES